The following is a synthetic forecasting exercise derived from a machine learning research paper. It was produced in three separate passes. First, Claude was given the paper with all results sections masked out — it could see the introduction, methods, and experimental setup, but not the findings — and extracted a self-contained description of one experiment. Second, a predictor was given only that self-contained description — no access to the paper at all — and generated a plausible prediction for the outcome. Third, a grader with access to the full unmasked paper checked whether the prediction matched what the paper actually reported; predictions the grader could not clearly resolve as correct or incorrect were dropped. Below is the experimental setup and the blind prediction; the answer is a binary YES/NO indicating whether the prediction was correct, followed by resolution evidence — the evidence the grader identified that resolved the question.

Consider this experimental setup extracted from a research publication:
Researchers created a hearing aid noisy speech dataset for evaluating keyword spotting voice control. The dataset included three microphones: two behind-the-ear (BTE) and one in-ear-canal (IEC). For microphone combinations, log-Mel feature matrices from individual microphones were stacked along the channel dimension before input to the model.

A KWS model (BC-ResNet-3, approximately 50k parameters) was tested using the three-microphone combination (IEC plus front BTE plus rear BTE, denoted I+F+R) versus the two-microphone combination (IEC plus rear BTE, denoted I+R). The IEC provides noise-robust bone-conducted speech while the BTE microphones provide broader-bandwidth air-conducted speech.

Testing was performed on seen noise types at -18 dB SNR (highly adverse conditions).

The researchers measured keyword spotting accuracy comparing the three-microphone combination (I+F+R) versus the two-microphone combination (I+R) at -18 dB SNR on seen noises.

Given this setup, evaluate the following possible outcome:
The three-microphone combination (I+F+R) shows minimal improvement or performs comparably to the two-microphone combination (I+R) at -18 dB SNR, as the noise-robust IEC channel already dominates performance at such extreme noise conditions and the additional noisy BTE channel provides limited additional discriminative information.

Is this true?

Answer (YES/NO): YES